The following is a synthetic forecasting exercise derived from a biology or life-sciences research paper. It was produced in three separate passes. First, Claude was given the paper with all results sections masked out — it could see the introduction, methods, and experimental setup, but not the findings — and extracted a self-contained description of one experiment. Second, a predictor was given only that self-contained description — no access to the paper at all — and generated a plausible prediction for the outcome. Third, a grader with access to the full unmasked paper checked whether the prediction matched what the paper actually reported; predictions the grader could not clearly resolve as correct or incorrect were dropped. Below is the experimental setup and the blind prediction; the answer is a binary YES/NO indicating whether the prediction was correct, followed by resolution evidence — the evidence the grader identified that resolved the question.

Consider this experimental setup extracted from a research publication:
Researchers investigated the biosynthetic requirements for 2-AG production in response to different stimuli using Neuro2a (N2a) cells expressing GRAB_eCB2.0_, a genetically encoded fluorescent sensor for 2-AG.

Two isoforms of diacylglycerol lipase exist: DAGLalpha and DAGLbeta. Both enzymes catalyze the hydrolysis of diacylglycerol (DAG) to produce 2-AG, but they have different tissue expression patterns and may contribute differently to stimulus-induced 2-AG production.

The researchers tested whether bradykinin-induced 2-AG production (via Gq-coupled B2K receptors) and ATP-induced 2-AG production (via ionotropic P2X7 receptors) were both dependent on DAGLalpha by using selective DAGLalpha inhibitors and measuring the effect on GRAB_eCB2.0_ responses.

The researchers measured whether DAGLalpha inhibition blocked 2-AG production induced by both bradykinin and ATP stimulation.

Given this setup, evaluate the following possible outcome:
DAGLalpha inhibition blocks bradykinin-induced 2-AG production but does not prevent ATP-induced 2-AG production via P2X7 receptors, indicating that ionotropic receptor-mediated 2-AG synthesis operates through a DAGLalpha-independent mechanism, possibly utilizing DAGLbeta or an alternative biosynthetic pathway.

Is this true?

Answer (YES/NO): NO